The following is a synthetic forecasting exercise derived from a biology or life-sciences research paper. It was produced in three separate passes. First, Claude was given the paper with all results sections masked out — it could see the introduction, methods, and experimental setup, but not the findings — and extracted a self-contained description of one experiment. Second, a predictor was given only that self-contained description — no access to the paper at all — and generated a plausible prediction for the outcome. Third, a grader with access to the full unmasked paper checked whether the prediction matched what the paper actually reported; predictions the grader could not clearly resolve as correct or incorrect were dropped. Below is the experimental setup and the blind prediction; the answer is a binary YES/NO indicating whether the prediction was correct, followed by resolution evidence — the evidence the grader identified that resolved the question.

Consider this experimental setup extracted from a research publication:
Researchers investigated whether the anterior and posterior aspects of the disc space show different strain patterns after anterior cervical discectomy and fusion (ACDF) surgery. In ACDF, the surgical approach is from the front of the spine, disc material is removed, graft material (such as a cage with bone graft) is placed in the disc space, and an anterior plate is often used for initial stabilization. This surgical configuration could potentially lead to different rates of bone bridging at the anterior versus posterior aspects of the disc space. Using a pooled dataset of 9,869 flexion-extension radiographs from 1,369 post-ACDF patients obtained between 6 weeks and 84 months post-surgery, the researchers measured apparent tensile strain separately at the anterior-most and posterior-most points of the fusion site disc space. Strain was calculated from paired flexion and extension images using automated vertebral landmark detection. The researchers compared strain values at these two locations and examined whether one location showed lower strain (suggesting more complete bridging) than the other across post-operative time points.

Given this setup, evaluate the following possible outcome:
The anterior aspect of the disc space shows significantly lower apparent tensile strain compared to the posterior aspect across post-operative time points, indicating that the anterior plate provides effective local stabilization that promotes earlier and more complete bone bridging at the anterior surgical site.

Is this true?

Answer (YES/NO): YES